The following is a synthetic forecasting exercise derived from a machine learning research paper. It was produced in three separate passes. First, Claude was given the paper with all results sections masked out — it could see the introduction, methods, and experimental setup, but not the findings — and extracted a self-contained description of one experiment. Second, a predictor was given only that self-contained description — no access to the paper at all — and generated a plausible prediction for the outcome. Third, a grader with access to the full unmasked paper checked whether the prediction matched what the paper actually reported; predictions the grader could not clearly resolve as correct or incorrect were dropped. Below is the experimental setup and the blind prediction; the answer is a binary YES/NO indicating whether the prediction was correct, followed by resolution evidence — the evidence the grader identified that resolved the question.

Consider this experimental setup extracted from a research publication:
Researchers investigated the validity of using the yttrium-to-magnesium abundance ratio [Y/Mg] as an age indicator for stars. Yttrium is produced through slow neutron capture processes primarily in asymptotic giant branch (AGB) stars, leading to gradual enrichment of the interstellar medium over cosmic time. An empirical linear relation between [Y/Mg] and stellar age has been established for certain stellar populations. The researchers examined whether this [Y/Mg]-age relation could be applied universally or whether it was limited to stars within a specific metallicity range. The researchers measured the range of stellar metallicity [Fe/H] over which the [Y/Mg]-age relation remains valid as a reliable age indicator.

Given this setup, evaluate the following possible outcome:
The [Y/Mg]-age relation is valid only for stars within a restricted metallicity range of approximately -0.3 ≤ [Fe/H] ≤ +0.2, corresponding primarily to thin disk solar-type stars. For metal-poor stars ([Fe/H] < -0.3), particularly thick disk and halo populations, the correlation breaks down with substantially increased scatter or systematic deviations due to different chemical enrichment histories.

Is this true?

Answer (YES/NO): NO